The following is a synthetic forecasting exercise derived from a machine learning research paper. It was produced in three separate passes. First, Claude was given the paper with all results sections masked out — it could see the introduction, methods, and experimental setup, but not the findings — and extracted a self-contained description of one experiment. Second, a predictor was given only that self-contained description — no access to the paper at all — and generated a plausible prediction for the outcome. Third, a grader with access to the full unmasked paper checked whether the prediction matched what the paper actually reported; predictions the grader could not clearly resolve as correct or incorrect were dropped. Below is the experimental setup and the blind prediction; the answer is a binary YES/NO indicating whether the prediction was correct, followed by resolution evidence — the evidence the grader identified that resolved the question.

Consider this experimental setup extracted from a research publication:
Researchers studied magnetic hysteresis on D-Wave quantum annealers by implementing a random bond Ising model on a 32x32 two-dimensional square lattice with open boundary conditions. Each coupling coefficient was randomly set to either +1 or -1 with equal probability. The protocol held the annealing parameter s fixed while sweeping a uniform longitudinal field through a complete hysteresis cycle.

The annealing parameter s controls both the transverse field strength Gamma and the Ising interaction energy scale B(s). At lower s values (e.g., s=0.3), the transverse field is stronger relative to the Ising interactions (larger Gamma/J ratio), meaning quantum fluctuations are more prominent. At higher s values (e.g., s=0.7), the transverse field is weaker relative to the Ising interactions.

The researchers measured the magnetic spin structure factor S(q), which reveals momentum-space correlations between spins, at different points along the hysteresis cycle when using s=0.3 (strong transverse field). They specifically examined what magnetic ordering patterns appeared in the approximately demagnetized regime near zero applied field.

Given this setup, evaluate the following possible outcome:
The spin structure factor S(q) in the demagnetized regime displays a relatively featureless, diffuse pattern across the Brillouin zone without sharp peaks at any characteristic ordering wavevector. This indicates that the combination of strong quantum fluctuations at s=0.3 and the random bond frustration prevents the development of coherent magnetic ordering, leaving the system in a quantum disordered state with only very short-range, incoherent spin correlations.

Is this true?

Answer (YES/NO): NO